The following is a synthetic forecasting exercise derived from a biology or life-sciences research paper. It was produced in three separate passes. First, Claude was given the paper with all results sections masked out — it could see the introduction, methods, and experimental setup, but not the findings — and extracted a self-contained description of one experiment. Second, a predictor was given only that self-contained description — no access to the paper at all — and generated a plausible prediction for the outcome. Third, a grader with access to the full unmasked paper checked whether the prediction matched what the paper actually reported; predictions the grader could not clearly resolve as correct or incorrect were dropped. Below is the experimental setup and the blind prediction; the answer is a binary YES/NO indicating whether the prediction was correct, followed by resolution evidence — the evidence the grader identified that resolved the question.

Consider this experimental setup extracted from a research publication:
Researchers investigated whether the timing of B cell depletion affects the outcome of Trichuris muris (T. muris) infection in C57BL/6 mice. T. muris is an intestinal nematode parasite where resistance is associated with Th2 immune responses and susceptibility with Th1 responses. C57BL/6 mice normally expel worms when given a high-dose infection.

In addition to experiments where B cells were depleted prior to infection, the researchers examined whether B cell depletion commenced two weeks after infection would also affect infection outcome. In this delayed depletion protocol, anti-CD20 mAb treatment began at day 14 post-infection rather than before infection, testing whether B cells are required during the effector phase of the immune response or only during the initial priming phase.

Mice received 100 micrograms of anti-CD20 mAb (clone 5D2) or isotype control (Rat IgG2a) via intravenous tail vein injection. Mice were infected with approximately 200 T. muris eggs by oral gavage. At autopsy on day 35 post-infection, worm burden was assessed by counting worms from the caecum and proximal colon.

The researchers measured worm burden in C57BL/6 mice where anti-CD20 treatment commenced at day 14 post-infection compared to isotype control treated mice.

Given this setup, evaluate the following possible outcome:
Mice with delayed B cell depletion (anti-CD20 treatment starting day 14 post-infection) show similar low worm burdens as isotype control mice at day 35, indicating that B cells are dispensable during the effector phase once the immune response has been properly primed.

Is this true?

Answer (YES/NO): NO